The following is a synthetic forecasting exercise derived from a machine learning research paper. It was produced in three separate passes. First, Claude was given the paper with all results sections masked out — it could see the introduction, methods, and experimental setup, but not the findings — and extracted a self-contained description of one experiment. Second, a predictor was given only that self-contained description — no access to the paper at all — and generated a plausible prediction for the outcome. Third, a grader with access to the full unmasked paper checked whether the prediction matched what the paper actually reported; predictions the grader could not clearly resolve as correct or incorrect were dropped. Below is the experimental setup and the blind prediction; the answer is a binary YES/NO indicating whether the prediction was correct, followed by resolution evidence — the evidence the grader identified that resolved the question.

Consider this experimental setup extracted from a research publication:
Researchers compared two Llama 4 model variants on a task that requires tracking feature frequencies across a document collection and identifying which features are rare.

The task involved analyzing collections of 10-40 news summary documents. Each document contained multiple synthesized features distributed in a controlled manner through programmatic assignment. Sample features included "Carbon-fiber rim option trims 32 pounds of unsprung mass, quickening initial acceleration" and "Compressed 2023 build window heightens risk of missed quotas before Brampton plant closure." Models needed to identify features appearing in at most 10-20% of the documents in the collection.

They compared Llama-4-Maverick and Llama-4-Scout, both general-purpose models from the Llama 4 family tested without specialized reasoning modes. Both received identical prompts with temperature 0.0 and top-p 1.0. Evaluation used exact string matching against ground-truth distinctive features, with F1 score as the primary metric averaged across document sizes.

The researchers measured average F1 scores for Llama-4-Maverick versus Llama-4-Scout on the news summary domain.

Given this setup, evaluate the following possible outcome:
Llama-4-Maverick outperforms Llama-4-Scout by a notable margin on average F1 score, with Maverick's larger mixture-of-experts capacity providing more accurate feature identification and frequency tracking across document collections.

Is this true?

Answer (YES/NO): YES